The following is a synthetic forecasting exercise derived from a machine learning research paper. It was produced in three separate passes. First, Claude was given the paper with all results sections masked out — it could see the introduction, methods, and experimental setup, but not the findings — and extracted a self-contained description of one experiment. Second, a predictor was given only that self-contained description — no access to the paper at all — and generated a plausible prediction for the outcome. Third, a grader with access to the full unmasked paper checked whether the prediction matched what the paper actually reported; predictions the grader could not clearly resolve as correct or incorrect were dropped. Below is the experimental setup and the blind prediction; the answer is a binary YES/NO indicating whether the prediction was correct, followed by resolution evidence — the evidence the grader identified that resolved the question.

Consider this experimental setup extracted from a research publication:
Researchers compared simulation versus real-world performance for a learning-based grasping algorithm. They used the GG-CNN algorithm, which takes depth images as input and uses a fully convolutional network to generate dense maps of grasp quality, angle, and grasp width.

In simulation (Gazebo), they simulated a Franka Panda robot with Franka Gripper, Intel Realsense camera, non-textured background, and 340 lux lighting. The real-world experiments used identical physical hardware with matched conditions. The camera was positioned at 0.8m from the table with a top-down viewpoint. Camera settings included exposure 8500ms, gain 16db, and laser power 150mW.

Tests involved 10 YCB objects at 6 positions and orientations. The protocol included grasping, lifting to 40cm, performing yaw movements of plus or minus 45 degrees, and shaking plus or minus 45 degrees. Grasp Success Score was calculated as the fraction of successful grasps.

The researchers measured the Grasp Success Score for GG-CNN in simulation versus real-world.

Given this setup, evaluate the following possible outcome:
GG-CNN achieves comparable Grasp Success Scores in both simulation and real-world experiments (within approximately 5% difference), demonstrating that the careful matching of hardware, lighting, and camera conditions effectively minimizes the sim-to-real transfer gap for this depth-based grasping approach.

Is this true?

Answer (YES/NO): NO